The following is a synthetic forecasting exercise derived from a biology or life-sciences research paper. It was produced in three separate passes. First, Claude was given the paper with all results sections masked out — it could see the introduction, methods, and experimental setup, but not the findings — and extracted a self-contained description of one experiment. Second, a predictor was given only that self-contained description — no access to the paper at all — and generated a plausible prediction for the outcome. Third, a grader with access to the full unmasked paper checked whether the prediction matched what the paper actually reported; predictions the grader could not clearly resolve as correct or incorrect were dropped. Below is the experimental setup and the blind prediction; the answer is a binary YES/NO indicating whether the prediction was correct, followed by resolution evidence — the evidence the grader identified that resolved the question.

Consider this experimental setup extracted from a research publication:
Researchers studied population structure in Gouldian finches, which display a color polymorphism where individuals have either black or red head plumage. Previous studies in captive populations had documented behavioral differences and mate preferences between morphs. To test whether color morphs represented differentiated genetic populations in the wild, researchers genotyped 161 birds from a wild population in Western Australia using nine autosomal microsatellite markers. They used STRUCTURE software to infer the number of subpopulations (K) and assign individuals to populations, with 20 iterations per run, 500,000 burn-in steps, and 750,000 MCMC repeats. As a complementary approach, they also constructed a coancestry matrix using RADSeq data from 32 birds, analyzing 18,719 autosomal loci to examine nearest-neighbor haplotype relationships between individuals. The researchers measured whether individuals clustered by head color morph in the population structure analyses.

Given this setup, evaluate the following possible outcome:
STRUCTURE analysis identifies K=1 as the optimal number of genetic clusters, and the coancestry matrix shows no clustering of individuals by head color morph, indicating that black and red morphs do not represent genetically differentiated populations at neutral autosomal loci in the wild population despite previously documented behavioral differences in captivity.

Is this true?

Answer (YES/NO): YES